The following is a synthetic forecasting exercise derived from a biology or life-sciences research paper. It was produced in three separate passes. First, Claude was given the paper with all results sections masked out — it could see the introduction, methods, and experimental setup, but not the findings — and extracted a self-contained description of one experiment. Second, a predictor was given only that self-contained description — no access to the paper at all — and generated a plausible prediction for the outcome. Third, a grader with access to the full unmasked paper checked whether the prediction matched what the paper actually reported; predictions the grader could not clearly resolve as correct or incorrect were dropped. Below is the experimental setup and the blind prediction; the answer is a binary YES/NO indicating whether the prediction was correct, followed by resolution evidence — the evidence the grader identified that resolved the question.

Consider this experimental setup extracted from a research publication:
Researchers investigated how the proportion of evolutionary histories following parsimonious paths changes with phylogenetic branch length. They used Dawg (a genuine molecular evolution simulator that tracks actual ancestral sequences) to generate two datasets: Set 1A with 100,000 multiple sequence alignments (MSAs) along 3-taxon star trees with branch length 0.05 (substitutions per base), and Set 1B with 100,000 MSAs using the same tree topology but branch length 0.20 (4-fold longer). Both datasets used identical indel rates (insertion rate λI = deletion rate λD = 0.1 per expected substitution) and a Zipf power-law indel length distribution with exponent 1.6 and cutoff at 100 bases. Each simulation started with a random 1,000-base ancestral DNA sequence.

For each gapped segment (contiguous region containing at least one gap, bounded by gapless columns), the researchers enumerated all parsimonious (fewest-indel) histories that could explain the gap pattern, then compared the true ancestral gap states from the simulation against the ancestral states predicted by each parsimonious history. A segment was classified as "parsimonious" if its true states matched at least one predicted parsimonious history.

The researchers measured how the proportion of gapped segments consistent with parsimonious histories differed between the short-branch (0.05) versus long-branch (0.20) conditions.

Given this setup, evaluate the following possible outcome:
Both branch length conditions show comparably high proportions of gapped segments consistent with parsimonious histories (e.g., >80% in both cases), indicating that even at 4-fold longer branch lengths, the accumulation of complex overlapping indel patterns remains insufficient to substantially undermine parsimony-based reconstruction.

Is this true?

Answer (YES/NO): YES